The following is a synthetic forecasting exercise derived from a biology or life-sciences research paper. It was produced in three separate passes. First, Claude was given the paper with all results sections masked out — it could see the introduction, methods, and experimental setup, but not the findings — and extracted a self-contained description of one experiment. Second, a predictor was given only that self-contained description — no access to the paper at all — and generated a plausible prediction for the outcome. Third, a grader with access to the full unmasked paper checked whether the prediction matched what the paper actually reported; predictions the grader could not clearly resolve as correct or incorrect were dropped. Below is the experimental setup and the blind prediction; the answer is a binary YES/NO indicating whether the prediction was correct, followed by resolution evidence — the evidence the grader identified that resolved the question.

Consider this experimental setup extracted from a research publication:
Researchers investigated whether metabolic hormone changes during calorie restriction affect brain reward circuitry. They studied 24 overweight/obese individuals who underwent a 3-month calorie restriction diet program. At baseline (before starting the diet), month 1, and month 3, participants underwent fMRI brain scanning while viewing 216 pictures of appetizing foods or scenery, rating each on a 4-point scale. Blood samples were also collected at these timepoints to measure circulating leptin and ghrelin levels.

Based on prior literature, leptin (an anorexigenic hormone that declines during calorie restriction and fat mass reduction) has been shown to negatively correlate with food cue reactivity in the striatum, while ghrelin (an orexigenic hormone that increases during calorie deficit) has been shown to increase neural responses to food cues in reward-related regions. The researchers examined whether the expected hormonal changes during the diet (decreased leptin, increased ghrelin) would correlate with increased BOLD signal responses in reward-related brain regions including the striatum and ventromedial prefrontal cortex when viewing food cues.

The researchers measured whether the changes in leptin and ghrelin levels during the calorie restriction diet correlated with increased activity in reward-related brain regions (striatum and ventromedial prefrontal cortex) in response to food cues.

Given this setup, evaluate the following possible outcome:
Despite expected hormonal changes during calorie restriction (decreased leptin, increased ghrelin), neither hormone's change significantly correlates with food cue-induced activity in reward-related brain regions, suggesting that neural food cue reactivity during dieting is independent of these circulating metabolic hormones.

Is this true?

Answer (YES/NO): NO